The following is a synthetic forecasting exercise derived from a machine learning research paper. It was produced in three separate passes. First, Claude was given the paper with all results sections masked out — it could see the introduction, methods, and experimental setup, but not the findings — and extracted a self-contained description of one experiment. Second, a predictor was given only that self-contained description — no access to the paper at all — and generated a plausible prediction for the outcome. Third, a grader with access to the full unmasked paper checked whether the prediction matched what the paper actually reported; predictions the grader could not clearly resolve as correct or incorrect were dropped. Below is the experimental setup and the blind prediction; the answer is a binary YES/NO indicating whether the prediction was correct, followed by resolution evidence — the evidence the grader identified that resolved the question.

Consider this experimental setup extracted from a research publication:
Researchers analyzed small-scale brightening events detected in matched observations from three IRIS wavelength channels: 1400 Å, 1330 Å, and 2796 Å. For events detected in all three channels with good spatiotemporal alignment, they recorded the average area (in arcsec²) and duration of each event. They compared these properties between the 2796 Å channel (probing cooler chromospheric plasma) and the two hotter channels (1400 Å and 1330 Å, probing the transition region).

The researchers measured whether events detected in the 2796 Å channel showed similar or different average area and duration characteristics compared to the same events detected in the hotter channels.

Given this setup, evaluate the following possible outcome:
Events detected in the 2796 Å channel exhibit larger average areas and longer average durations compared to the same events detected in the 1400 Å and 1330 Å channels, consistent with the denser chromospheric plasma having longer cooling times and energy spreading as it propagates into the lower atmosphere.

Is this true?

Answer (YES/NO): NO